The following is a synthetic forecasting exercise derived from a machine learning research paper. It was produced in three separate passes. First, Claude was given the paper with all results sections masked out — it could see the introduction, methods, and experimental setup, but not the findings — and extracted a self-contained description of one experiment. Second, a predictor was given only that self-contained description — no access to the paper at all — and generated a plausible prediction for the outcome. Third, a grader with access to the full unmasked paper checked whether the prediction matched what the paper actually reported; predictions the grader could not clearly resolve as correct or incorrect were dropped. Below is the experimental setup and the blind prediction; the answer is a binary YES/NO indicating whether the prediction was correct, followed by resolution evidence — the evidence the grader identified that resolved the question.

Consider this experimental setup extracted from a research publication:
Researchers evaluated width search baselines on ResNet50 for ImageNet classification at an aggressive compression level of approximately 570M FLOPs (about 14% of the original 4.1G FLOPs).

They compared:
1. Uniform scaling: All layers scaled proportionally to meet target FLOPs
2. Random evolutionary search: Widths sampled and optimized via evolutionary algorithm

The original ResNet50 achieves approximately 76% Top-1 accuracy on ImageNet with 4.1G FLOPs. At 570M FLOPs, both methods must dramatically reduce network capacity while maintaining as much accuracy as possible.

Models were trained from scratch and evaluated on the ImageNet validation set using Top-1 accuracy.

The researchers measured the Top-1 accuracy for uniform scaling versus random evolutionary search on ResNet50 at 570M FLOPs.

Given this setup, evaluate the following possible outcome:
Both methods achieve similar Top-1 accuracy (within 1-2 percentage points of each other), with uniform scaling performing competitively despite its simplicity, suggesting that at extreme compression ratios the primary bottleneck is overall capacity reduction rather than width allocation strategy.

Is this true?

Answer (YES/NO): NO